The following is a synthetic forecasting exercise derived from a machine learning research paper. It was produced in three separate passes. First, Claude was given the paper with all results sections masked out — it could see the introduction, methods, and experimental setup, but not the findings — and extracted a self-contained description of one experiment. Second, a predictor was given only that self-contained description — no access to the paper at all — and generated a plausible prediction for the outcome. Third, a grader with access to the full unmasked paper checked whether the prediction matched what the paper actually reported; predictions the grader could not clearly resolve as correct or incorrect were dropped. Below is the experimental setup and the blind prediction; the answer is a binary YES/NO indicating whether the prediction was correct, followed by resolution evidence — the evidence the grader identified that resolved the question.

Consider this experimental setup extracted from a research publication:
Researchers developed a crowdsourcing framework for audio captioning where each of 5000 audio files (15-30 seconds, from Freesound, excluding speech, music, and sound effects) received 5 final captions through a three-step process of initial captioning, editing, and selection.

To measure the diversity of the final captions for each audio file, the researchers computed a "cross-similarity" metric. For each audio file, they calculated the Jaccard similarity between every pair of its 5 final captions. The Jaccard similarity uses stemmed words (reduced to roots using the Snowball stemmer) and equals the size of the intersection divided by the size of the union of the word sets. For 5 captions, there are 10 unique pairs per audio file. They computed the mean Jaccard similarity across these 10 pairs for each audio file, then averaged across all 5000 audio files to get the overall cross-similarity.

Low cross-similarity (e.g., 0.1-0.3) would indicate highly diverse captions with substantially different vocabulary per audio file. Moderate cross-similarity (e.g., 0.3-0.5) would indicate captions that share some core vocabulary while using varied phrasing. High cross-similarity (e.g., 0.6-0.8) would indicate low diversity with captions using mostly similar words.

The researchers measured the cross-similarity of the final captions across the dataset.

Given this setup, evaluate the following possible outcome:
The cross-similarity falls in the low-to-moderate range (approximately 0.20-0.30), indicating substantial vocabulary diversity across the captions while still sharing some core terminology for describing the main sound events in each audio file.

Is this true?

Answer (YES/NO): YES